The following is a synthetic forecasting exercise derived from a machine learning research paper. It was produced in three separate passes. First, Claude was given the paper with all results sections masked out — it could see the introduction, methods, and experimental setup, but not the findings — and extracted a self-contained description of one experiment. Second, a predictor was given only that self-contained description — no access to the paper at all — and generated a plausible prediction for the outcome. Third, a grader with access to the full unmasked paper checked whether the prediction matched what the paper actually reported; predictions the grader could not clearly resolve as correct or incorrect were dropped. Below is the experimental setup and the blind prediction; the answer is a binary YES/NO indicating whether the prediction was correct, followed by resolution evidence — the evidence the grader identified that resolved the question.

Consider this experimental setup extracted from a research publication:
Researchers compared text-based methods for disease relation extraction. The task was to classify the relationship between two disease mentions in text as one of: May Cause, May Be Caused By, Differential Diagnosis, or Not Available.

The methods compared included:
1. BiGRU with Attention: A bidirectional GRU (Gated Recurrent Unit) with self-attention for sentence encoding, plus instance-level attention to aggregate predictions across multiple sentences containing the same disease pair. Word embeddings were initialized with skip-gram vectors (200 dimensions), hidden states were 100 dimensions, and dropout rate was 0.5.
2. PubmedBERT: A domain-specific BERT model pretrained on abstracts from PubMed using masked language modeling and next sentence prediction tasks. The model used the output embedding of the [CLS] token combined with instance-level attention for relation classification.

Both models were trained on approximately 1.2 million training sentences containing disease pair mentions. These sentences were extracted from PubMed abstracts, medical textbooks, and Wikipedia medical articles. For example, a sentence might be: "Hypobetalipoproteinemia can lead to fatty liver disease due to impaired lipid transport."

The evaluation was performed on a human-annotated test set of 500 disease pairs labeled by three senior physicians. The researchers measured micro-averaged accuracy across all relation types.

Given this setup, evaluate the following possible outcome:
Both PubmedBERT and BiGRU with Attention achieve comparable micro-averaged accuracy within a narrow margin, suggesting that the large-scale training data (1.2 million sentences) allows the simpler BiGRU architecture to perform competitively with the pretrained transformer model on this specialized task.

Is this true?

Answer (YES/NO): YES